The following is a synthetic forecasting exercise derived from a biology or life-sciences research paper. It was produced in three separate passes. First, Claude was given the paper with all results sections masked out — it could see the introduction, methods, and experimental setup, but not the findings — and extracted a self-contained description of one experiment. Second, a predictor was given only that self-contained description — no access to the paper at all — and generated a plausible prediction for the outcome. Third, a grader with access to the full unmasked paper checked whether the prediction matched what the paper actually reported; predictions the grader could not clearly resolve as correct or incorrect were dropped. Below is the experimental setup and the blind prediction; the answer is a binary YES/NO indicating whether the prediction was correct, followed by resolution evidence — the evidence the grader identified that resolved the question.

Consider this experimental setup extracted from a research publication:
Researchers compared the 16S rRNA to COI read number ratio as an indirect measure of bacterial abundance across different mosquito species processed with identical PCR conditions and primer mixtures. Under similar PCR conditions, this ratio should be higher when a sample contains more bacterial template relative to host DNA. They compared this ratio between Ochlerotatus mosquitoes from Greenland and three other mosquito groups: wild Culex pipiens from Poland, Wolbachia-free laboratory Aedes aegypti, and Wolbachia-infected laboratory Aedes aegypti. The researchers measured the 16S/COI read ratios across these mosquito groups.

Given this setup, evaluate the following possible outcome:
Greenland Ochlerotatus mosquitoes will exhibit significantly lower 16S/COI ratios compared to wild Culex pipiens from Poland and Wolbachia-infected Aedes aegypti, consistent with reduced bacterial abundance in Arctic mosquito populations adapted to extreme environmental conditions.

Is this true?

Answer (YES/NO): YES